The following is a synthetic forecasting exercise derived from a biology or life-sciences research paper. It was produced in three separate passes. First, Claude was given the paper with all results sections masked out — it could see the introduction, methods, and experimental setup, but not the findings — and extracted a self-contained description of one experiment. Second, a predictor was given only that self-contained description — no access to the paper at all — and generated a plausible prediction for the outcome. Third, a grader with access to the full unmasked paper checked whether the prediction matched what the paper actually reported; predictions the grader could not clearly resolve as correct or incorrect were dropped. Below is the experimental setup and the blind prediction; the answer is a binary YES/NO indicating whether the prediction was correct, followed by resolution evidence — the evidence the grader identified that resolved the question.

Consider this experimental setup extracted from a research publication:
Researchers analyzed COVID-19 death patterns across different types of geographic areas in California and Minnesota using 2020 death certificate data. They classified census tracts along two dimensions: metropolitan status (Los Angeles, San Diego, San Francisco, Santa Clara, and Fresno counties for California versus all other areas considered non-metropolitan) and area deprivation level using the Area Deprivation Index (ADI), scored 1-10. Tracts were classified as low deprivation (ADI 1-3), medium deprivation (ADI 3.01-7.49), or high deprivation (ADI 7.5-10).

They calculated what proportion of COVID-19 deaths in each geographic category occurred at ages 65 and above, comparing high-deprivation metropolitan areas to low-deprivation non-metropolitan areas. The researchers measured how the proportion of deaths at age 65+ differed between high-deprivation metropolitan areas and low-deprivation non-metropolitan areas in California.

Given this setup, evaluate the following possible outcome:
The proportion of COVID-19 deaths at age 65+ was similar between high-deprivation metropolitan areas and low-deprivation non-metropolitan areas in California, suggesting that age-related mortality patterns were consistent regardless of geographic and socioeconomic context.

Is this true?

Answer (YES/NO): NO